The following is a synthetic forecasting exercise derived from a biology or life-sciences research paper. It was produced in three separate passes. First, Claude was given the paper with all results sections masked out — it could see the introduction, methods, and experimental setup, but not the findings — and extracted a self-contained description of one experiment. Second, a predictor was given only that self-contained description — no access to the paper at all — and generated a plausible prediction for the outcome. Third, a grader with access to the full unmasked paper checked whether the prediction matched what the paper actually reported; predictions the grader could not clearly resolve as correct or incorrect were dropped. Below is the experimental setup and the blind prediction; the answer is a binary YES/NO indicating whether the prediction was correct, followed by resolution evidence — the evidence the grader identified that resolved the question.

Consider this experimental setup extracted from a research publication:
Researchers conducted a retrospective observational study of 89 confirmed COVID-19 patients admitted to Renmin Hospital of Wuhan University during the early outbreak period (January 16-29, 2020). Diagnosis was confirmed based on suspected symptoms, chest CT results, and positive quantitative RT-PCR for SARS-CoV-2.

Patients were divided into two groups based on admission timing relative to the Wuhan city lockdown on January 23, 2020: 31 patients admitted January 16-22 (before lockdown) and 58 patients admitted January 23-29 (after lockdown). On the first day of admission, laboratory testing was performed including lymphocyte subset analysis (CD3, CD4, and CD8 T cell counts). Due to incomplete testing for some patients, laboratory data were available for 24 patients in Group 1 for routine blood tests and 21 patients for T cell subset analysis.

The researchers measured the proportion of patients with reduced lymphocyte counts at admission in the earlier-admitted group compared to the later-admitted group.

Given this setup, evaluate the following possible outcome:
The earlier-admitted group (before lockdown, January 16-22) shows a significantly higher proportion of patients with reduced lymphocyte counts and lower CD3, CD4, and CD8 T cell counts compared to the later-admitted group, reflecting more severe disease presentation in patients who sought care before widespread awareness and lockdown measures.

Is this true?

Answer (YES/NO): NO